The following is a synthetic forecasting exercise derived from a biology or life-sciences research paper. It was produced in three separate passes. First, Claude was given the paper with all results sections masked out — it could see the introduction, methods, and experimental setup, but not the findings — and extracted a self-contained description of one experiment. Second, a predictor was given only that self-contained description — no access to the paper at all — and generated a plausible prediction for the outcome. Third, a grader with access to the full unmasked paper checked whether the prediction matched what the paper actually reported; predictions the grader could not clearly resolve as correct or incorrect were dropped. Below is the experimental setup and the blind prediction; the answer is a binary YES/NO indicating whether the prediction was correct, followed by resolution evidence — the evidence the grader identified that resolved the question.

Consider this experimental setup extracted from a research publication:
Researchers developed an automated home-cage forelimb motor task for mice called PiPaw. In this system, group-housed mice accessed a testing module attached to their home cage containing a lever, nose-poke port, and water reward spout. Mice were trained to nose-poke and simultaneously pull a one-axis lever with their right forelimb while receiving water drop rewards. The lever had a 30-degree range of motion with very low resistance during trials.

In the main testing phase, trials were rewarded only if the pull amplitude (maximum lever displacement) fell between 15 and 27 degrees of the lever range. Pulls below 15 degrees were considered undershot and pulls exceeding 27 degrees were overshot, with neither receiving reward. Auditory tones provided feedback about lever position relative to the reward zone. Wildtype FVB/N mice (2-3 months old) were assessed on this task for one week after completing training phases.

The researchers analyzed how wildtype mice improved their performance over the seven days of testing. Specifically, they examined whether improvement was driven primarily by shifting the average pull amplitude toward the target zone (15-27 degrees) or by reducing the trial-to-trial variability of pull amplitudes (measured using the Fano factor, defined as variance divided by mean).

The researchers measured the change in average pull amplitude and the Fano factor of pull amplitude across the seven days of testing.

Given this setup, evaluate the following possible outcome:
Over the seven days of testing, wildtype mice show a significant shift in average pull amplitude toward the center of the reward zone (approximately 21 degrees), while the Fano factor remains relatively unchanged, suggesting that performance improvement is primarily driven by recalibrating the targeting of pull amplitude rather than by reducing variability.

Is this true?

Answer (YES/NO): NO